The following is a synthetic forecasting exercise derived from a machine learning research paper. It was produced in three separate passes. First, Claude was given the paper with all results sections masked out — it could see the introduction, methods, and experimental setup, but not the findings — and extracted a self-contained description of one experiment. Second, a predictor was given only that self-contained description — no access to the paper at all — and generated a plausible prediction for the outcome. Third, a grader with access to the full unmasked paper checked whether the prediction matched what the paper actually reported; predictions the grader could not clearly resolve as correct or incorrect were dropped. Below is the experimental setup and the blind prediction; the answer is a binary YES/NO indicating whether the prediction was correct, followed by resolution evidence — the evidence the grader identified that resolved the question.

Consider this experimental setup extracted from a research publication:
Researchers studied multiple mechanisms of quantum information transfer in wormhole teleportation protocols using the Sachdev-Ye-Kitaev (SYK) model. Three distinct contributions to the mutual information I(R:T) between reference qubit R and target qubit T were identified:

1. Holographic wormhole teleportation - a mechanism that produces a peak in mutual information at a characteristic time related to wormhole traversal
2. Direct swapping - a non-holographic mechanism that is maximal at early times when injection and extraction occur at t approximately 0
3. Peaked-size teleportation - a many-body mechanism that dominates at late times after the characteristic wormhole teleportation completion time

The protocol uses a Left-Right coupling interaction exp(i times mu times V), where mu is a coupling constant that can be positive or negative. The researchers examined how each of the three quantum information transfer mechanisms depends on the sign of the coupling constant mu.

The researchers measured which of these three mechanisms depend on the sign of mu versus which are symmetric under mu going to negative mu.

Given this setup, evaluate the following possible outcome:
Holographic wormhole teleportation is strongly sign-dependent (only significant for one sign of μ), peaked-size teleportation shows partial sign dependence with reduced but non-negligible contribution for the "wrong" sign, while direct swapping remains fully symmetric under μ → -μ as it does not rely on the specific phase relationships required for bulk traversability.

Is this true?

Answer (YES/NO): NO